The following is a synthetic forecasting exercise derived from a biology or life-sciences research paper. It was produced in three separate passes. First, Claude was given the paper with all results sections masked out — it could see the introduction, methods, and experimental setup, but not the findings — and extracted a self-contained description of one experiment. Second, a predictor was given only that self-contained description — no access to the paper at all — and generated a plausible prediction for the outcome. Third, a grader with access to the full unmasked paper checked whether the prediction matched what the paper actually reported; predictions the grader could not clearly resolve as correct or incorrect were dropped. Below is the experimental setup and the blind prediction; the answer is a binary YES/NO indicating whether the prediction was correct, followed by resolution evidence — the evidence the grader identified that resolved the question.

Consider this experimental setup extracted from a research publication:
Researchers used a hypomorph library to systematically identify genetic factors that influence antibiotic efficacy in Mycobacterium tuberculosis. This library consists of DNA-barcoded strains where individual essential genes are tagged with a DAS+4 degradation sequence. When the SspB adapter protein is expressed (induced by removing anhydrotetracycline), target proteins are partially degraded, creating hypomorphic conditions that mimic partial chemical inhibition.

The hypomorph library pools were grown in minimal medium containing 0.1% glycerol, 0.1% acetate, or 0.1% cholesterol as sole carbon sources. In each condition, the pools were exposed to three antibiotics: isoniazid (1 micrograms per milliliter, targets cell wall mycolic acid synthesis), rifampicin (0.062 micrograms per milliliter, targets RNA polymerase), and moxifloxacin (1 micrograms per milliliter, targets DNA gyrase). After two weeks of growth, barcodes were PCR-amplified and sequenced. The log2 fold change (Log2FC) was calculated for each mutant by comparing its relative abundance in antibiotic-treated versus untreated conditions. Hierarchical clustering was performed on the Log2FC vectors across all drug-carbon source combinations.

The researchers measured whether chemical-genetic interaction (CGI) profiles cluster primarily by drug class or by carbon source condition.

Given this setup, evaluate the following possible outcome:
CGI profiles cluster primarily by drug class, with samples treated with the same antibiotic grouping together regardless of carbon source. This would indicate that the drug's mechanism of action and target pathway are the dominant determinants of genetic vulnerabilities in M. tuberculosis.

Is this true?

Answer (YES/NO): YES